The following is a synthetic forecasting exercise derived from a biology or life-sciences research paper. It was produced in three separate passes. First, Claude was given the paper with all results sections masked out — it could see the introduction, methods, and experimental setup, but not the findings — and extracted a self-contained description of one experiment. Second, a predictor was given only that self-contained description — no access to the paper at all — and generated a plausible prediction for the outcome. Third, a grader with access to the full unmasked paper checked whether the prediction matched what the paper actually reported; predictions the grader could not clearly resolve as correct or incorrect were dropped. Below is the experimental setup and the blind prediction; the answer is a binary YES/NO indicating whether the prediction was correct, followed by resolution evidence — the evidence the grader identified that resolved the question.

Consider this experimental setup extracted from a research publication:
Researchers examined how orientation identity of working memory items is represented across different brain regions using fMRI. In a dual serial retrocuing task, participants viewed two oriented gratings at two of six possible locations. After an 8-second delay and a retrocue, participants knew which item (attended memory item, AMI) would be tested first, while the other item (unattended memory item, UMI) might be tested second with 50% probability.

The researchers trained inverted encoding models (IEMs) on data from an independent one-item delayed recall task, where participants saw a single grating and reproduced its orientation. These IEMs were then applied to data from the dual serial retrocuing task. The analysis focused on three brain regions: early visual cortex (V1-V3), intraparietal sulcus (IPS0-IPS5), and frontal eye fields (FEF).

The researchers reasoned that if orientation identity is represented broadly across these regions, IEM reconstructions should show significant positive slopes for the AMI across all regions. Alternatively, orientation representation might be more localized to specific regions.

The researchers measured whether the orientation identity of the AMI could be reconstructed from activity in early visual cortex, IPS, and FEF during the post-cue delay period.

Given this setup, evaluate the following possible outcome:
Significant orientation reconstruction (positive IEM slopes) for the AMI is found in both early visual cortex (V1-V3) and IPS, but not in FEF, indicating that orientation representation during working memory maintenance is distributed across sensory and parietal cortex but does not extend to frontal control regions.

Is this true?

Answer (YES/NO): NO